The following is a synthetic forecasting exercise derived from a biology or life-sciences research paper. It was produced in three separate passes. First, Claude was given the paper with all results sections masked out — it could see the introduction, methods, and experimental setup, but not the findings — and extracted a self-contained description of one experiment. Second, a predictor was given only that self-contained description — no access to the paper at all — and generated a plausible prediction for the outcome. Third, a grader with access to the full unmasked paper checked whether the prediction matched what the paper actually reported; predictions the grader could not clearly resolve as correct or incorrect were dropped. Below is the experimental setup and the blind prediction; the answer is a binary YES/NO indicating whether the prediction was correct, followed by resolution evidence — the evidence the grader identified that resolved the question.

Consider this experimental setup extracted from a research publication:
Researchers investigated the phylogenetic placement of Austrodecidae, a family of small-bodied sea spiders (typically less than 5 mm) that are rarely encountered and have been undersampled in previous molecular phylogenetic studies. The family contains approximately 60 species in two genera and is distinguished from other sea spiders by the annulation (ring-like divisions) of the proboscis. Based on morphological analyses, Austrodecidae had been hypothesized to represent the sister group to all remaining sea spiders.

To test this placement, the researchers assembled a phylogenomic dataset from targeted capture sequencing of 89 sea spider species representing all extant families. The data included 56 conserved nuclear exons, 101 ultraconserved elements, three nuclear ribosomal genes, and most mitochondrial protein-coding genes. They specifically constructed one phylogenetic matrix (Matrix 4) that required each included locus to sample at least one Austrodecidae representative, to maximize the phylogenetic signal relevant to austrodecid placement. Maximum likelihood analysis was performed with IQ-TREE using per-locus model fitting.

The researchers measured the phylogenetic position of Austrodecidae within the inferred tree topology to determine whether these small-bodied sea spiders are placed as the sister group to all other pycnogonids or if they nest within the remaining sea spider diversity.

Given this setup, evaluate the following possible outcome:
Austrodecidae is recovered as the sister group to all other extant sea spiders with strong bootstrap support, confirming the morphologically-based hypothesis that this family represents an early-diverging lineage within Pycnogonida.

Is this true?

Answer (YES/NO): YES